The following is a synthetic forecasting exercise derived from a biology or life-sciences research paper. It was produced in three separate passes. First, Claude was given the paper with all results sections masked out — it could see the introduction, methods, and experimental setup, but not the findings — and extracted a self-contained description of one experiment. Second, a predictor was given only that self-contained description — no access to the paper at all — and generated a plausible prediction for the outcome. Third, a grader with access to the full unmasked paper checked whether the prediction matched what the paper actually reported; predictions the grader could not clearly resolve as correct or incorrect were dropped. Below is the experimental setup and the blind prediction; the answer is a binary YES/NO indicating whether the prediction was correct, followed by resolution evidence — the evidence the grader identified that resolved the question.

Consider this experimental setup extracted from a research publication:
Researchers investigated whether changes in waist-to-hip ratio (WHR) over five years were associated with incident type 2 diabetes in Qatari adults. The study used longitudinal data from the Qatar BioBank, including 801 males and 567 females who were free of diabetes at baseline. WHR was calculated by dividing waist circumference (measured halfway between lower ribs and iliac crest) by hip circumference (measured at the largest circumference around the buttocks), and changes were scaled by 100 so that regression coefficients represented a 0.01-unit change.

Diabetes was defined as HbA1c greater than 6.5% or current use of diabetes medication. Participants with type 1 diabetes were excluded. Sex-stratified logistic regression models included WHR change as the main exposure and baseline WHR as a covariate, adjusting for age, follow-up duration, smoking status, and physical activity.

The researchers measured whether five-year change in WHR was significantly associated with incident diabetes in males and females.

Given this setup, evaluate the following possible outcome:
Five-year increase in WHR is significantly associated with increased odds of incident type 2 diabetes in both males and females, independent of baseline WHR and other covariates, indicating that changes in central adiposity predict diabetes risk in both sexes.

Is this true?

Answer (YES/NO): NO